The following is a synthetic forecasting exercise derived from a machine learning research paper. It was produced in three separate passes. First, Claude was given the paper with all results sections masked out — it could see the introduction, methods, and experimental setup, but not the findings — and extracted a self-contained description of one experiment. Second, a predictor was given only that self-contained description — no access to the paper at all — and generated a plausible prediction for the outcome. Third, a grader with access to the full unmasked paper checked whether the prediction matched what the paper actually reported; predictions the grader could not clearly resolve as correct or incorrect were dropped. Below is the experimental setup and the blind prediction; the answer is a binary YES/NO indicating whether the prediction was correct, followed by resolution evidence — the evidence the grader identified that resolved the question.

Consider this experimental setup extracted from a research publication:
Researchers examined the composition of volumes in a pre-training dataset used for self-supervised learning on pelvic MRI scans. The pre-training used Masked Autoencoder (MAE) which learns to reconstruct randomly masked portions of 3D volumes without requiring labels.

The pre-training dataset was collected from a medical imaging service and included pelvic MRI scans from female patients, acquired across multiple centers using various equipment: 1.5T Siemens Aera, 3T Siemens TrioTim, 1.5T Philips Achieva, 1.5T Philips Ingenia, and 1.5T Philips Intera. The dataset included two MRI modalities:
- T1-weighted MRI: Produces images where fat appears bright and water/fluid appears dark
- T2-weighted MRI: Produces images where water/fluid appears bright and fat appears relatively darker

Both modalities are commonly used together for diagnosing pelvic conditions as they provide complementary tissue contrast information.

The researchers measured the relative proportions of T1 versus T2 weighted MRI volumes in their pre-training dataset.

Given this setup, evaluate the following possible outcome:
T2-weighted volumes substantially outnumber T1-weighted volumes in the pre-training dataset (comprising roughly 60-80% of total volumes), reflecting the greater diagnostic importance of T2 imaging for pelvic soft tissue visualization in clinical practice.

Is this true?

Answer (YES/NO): YES